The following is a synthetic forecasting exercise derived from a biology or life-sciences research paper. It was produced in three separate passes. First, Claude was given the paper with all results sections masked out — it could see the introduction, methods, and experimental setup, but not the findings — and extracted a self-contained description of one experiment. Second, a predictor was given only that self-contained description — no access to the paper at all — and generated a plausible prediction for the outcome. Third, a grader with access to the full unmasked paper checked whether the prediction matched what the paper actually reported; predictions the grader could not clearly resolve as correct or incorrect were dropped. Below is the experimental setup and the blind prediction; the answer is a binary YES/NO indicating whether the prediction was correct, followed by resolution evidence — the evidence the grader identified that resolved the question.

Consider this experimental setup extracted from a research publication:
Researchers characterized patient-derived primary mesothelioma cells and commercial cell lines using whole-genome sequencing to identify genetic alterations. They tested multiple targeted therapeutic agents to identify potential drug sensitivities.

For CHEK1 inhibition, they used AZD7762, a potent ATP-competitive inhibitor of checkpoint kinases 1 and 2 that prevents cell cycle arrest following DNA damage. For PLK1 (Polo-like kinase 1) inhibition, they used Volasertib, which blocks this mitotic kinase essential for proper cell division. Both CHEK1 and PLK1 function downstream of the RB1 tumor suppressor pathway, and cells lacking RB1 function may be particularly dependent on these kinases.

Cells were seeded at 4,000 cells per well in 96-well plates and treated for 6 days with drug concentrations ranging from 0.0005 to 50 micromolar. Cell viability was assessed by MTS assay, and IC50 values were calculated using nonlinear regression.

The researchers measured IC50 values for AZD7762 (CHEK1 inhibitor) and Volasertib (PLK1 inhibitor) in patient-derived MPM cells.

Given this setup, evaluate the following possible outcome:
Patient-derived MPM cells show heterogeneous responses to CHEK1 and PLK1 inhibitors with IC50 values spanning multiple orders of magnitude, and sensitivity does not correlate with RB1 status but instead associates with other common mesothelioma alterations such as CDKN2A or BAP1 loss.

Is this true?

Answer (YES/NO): NO